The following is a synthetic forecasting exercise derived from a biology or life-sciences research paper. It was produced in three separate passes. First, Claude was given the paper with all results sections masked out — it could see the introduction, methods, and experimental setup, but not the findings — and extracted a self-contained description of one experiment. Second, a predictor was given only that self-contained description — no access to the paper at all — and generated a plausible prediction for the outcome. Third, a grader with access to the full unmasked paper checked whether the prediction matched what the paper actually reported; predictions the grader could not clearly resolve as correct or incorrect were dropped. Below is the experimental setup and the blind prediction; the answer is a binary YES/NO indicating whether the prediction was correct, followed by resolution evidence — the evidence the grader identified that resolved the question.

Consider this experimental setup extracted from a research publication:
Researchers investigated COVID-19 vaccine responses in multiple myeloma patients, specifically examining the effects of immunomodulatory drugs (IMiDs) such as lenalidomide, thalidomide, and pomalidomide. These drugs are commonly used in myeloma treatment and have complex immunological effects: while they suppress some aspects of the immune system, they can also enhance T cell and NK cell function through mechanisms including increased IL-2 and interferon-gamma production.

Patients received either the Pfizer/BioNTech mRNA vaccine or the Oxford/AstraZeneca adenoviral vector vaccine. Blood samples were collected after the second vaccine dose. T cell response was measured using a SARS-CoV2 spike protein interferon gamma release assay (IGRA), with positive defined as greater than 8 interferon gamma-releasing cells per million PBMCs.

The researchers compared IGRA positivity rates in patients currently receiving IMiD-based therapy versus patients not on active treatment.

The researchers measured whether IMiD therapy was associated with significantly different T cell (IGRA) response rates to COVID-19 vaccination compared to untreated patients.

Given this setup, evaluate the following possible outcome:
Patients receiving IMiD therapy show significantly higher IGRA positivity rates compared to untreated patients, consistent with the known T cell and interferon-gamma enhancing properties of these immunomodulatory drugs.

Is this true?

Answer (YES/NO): NO